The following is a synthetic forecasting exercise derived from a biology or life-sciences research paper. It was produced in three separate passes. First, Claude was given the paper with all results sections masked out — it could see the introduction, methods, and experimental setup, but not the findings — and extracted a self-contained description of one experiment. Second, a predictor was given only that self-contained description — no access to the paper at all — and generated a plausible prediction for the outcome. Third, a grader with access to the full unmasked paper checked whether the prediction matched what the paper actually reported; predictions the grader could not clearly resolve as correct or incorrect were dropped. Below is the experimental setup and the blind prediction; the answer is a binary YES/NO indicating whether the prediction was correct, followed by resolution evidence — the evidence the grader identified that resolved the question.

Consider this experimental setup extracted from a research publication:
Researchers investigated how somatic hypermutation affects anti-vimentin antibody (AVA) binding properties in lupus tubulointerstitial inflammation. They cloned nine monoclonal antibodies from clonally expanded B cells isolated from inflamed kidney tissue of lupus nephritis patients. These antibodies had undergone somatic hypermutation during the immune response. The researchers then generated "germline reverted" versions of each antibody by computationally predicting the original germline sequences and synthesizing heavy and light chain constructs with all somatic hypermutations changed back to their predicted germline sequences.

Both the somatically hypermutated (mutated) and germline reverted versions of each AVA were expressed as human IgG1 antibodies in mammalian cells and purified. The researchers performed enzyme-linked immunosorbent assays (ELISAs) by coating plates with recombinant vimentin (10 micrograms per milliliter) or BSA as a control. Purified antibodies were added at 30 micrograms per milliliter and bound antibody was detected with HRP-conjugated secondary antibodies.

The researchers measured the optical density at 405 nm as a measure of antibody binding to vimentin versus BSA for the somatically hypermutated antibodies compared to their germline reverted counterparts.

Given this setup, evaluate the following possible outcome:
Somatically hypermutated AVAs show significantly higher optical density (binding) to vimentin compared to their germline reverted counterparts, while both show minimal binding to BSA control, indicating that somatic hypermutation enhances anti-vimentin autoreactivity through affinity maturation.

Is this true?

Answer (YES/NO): NO